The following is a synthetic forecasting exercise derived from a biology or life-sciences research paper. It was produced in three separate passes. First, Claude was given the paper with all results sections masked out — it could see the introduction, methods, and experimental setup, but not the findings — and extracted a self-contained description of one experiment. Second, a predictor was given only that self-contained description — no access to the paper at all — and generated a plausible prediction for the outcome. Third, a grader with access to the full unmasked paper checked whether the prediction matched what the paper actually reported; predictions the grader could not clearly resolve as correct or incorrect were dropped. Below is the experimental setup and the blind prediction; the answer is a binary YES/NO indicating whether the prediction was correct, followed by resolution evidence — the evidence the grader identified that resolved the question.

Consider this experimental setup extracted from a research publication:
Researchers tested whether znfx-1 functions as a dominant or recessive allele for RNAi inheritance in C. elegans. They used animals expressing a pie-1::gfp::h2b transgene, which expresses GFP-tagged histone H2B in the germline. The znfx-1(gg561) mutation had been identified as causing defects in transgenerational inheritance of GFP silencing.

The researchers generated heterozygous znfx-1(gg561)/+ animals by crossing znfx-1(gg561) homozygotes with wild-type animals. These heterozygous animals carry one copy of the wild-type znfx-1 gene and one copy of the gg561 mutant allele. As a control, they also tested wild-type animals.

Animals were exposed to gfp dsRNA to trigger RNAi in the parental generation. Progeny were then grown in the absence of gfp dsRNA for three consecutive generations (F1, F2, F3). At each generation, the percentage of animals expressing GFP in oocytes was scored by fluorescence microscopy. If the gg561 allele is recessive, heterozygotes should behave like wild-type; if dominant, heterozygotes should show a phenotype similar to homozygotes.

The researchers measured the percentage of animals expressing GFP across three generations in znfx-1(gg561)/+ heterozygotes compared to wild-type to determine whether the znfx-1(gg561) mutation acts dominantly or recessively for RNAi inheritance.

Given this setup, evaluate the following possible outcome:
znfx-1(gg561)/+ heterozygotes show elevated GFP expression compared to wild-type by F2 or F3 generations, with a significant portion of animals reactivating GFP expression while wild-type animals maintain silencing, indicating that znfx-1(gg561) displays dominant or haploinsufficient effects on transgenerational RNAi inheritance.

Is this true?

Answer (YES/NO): NO